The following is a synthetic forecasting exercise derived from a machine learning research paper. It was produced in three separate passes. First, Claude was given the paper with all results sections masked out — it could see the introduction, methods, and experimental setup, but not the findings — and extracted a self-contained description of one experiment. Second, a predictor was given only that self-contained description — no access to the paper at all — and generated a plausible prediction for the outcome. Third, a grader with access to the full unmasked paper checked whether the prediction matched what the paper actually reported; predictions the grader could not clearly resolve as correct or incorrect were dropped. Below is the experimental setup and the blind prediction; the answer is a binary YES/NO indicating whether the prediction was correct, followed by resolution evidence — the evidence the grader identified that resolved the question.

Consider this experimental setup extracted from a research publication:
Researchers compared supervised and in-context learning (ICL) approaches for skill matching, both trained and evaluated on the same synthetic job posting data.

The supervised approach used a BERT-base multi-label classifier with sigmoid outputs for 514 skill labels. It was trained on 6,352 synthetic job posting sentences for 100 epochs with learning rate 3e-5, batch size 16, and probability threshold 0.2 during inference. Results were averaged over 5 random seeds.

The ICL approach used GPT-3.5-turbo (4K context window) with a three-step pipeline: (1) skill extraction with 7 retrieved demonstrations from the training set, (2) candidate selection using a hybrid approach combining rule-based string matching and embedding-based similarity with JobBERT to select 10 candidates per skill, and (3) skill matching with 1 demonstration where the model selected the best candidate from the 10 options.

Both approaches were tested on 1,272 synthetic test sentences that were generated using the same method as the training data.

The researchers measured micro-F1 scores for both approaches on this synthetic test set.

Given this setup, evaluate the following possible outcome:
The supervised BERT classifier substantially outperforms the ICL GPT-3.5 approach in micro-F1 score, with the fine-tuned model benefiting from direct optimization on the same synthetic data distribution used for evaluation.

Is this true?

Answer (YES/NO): YES